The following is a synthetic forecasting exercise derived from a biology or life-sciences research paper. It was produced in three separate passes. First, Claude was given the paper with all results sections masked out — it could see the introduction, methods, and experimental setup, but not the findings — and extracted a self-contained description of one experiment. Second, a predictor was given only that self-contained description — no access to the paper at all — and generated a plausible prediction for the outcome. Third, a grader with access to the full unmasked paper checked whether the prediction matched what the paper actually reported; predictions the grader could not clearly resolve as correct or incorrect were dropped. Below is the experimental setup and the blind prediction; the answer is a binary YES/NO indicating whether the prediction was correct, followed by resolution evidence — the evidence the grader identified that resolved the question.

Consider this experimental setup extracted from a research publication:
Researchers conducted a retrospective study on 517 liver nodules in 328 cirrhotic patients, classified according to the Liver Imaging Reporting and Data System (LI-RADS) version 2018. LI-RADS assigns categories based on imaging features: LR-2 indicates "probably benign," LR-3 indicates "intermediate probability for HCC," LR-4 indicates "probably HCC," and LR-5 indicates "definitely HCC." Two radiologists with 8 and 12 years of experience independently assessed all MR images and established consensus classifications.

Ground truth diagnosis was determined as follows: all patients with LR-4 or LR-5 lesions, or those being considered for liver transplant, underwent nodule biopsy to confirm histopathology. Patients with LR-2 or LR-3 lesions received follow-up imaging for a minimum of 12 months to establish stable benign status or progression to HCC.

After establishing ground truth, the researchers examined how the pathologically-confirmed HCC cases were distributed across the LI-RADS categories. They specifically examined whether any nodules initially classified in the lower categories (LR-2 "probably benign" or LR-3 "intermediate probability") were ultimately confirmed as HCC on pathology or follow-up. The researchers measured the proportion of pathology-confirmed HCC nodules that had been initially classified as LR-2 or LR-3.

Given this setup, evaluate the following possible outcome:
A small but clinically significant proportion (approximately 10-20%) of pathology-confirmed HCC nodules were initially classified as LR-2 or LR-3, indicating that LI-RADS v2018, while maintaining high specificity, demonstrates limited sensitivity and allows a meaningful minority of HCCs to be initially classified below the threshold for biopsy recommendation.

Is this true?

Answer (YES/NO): YES